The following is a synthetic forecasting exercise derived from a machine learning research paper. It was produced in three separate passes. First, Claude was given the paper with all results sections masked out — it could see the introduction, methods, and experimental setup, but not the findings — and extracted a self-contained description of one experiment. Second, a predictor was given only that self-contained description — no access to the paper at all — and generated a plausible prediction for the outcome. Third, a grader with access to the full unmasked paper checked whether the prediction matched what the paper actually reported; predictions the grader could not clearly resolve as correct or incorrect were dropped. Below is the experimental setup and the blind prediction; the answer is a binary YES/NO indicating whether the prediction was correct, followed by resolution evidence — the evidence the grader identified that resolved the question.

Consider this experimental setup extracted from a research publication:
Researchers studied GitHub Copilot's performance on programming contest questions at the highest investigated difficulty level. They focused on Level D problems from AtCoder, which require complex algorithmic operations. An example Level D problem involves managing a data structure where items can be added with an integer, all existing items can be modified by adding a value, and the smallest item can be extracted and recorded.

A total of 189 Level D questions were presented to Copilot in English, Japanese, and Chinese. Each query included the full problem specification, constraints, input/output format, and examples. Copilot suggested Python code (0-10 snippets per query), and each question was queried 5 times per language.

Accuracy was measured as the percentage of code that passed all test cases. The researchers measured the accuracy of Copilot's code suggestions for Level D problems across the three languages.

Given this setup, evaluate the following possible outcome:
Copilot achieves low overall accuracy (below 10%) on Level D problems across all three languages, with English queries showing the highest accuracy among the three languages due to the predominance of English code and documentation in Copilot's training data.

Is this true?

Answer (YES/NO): NO